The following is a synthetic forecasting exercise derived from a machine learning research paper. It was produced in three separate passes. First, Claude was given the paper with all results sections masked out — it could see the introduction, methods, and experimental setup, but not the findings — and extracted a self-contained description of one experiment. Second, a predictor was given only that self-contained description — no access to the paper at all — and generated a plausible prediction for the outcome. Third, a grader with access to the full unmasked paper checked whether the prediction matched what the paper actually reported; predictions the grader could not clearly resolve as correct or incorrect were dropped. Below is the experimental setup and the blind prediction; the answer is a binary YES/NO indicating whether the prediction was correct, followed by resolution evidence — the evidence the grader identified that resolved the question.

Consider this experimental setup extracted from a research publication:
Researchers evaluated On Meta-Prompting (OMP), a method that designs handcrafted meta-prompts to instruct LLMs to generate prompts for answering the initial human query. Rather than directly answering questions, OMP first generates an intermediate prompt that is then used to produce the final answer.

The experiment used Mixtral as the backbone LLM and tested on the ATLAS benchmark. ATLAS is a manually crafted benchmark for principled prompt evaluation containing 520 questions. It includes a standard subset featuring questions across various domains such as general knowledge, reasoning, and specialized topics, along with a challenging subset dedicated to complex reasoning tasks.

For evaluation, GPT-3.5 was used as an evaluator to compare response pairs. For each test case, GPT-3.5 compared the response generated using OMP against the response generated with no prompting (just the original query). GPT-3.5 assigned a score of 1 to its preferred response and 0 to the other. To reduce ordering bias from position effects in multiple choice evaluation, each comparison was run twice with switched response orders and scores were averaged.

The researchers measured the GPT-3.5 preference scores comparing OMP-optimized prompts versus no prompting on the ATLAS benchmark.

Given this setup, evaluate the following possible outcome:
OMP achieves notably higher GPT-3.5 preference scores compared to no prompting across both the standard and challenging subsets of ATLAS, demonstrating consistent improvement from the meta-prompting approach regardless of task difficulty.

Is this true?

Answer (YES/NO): NO